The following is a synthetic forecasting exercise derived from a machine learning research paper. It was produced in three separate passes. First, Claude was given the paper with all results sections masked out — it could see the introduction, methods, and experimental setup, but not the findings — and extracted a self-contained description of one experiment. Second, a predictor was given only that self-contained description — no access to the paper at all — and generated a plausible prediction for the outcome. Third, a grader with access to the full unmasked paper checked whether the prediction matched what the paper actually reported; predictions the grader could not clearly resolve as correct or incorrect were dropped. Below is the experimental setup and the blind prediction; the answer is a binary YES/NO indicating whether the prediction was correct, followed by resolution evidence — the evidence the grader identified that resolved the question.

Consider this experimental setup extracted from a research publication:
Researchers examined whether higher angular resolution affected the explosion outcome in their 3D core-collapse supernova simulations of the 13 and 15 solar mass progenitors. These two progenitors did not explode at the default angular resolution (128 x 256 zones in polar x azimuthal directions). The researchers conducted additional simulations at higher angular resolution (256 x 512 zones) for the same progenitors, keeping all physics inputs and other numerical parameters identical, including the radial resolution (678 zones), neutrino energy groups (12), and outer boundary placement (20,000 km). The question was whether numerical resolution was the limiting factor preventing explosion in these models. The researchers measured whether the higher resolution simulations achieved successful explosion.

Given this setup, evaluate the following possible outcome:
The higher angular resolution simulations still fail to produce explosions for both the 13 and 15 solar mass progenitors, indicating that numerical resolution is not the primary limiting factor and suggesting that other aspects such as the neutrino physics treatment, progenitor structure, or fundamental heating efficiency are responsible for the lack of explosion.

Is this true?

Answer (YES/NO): YES